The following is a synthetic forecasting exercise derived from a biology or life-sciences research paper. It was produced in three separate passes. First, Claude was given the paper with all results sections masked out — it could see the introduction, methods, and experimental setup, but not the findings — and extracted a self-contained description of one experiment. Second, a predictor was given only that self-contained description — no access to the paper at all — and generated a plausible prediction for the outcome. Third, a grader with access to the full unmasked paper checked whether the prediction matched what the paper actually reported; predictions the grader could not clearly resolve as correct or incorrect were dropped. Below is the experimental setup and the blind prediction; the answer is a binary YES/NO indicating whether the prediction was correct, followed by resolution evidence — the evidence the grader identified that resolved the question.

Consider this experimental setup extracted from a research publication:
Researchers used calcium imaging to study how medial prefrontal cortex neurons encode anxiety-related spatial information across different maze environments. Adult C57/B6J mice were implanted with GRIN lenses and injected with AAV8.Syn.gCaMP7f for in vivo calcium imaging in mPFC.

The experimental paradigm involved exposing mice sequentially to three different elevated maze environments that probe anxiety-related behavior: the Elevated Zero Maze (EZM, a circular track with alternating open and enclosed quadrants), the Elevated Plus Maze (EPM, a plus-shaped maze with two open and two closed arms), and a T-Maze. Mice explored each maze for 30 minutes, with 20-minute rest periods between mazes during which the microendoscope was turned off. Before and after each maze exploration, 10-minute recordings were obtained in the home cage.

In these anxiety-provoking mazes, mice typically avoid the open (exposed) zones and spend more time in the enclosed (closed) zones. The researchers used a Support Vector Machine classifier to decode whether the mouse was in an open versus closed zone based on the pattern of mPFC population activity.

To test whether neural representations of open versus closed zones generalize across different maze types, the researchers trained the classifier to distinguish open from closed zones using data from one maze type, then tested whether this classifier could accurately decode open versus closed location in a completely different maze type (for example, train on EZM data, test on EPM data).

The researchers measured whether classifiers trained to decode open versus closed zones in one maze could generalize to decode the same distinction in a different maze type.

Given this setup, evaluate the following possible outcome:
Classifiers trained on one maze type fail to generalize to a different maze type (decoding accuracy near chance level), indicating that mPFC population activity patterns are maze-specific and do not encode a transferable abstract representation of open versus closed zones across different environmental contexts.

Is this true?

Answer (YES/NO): NO